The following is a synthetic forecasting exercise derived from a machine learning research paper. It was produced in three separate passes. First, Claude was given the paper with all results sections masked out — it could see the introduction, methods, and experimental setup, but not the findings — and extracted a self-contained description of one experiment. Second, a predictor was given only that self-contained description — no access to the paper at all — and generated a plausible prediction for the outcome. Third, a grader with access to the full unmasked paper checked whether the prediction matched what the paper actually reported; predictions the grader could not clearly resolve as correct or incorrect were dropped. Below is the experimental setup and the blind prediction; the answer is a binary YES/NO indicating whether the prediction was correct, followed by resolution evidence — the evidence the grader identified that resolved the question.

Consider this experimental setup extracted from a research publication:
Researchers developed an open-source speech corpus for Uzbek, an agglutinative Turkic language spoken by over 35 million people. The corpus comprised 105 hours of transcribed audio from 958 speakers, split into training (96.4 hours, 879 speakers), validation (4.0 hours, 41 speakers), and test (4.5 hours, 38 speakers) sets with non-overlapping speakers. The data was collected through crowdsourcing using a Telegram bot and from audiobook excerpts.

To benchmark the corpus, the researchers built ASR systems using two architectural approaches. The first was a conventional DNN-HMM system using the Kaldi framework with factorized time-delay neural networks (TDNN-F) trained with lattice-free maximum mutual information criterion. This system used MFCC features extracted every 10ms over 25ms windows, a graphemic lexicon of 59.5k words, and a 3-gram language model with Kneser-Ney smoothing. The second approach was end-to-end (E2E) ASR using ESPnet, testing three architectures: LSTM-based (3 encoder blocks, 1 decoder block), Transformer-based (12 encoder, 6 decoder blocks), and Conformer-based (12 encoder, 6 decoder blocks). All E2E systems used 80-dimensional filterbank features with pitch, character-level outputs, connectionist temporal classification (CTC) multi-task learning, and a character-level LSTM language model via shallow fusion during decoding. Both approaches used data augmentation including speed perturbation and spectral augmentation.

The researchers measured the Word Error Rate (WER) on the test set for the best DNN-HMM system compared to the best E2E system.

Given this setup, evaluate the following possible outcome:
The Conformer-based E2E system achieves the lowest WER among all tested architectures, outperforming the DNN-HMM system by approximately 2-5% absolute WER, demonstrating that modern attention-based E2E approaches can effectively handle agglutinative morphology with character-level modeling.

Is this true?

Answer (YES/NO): NO